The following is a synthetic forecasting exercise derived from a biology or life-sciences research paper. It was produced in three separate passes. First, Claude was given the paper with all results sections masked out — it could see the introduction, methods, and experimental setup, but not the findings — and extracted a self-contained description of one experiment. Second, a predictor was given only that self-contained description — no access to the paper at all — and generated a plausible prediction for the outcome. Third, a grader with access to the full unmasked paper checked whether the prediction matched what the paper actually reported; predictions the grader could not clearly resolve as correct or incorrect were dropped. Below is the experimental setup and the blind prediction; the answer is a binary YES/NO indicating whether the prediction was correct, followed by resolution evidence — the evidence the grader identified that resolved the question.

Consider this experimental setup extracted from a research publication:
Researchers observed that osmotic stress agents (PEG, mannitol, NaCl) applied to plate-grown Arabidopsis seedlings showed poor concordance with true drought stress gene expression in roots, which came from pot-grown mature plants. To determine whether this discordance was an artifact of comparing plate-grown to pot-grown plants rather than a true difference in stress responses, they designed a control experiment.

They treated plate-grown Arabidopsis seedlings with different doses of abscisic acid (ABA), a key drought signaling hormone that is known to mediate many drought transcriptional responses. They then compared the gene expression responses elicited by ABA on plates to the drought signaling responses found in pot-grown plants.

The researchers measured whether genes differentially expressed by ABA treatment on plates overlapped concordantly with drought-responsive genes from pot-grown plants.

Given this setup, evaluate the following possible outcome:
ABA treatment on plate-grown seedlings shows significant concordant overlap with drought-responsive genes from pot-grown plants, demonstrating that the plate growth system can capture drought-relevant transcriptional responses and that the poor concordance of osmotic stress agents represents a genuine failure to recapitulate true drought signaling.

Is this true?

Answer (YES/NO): YES